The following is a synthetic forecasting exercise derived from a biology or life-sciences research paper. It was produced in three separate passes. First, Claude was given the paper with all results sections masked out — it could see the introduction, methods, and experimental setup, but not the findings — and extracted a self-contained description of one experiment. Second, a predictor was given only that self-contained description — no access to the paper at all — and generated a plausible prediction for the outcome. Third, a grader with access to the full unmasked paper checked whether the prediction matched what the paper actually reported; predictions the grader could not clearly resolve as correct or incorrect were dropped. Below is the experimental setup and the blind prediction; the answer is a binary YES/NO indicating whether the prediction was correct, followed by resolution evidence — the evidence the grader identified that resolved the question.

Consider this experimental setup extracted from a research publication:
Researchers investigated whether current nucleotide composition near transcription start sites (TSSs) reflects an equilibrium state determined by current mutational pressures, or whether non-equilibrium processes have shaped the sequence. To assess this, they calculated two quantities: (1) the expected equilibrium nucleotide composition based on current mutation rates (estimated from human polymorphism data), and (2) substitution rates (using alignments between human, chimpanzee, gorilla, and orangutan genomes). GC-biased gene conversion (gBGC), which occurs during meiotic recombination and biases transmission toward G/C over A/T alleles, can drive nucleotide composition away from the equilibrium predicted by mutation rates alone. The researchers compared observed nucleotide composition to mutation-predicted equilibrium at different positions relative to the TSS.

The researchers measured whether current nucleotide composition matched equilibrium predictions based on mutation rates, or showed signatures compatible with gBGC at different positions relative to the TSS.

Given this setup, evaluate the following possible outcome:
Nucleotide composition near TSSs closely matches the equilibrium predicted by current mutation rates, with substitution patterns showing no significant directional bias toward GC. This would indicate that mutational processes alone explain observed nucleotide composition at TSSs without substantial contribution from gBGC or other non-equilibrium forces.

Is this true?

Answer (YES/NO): NO